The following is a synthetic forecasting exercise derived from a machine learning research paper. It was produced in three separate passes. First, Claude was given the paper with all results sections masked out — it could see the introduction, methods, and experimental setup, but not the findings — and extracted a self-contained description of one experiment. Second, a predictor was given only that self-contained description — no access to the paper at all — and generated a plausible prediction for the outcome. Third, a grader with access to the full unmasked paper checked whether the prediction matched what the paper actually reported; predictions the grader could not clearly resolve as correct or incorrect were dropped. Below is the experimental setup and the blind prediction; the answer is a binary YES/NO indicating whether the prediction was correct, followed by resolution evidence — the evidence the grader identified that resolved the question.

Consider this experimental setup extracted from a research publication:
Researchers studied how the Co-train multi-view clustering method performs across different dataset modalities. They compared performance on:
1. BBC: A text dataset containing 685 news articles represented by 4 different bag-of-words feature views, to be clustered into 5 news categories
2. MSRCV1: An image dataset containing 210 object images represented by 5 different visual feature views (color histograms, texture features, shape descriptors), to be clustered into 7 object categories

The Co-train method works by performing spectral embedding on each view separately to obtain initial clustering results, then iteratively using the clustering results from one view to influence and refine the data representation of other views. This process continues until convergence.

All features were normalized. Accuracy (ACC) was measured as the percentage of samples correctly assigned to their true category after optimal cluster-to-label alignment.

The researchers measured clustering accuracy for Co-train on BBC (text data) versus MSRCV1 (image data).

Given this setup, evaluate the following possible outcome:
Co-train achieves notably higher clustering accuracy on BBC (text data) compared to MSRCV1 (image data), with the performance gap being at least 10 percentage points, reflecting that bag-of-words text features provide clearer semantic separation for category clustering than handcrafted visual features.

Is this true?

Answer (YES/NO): NO